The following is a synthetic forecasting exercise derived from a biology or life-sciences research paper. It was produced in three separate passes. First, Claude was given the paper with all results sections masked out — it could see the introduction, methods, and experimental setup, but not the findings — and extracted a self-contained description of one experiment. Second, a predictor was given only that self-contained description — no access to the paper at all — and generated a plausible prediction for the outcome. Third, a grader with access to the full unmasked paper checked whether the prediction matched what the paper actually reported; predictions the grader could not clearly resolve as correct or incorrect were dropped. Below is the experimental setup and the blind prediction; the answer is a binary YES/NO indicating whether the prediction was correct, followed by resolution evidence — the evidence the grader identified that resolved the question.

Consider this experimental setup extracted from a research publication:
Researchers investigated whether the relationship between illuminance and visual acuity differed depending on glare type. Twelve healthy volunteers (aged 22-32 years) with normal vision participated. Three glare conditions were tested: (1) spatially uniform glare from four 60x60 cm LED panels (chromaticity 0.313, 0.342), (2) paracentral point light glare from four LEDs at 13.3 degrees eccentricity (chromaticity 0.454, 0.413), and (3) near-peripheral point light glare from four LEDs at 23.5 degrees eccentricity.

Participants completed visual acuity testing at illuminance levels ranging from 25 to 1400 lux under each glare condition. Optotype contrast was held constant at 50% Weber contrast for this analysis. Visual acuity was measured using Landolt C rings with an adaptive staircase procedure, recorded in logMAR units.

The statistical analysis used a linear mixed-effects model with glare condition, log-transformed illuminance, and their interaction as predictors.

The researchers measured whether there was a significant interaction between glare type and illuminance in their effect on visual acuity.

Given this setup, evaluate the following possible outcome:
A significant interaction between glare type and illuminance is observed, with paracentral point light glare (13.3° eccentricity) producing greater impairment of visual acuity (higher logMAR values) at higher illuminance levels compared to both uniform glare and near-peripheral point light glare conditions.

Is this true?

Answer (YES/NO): NO